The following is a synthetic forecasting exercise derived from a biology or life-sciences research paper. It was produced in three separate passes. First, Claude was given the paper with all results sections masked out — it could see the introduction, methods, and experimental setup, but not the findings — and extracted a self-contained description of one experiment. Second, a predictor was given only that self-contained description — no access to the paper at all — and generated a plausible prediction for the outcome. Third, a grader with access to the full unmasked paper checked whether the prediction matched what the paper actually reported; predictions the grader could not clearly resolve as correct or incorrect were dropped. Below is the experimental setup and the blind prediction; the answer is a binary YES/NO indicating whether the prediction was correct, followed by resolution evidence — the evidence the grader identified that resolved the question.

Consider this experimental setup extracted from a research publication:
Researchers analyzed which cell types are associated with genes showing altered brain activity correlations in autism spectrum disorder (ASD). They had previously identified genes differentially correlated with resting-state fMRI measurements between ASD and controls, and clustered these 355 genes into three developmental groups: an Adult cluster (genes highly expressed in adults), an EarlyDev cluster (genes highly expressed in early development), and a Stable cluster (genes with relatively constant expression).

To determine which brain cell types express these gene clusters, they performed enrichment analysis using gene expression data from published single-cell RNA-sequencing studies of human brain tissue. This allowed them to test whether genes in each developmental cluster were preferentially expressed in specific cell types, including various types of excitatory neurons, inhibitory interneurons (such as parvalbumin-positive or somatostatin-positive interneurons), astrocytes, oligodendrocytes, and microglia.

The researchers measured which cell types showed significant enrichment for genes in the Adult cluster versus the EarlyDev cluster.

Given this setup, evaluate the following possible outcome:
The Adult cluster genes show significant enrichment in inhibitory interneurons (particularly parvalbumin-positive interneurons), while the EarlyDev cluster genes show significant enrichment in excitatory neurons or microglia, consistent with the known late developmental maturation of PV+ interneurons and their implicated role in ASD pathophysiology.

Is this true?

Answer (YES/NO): YES